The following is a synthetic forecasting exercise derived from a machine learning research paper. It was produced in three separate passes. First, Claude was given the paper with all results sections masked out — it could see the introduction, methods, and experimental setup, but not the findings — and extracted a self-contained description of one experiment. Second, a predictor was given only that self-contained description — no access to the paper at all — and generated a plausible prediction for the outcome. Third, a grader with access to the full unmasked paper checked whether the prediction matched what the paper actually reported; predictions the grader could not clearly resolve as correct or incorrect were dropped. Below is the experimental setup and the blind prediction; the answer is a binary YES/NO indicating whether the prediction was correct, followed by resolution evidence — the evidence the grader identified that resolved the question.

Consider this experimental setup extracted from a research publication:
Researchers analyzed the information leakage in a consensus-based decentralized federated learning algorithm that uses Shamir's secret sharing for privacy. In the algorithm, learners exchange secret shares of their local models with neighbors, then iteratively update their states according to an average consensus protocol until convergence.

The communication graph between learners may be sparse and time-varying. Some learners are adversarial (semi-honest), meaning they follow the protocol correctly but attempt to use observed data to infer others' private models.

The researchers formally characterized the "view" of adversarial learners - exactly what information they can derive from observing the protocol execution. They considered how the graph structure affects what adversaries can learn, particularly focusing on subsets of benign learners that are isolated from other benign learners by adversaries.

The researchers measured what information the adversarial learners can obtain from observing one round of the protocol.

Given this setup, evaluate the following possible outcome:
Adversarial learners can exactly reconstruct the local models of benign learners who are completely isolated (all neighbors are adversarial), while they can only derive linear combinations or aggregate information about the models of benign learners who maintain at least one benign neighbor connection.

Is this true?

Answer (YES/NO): YES